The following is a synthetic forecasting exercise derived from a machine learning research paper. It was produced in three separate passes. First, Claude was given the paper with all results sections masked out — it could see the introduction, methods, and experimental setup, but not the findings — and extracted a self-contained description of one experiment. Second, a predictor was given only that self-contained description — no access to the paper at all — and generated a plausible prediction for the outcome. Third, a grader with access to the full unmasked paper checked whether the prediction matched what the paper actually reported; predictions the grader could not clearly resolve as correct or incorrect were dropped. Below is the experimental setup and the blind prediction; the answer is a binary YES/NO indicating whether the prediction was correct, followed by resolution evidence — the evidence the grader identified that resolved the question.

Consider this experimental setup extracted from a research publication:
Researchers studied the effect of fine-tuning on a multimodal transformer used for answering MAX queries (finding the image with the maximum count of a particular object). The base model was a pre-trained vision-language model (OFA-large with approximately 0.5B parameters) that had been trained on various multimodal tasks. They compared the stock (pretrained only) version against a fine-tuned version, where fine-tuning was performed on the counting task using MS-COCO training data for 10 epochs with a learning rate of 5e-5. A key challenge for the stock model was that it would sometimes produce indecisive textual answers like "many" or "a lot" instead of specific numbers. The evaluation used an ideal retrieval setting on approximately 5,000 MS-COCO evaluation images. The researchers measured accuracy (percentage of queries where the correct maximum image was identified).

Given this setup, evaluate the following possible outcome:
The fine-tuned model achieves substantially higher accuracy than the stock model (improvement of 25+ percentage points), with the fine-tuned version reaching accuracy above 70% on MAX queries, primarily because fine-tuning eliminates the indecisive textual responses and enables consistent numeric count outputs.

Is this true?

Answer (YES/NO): NO